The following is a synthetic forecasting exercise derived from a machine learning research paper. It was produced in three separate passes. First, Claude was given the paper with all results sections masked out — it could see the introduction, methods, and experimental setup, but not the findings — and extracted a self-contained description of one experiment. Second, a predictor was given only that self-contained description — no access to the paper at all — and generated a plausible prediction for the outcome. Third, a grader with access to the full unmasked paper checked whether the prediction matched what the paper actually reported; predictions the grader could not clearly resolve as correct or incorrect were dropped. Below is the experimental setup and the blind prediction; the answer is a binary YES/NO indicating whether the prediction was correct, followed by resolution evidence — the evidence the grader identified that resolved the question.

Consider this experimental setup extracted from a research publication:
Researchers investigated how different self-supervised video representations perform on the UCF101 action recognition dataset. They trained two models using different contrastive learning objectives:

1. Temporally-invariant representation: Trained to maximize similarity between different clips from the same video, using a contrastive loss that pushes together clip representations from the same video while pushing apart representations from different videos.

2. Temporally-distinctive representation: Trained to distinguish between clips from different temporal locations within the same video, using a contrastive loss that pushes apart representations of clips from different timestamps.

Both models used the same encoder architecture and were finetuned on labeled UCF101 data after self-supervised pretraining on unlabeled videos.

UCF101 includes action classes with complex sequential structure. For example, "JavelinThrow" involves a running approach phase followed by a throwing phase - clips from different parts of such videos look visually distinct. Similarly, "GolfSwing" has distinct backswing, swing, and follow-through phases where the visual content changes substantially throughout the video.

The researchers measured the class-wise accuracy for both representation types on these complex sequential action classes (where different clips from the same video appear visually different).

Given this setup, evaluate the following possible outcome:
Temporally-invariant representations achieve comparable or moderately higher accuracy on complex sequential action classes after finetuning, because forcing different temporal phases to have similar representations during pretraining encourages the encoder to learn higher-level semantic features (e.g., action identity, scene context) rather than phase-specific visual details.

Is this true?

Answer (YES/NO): NO